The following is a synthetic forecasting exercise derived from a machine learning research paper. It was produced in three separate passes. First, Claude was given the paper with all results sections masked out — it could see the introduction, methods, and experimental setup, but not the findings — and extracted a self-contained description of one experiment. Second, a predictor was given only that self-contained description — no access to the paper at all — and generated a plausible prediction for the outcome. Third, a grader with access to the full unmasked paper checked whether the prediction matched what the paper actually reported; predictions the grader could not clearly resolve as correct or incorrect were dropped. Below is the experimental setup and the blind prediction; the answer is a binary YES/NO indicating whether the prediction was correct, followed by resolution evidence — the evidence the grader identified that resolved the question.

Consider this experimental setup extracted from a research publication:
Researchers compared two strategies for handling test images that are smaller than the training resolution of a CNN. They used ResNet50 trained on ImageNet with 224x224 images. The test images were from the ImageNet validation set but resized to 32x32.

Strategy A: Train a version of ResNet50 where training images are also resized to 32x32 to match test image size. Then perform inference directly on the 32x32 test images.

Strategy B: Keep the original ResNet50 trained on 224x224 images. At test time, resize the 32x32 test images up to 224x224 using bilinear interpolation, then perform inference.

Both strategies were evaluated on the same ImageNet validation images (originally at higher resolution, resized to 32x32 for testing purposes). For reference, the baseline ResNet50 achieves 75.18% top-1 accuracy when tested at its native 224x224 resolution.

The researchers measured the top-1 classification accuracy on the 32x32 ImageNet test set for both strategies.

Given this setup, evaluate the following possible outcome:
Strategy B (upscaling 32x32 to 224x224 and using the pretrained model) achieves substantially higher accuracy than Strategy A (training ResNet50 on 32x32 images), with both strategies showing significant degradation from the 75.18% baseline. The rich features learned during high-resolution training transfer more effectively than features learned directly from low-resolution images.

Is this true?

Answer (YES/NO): YES